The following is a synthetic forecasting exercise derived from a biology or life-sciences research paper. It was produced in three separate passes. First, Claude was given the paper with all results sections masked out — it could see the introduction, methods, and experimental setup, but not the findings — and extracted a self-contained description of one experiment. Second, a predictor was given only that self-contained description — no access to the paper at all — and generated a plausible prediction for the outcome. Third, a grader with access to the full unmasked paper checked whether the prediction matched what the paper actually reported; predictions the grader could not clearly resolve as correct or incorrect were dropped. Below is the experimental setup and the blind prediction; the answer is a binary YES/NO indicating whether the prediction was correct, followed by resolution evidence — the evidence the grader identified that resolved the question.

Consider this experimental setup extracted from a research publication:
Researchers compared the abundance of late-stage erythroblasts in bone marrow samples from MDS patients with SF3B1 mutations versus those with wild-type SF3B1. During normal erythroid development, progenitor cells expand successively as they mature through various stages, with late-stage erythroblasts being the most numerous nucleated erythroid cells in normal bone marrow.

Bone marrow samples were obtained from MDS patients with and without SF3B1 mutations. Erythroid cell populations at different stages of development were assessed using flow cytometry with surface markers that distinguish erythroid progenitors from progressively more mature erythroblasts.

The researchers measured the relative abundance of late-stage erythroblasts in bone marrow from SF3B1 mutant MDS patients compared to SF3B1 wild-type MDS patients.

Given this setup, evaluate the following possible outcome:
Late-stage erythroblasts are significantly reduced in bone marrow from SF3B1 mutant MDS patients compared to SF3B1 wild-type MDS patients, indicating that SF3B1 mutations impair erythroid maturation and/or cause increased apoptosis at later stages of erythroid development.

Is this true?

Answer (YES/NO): NO